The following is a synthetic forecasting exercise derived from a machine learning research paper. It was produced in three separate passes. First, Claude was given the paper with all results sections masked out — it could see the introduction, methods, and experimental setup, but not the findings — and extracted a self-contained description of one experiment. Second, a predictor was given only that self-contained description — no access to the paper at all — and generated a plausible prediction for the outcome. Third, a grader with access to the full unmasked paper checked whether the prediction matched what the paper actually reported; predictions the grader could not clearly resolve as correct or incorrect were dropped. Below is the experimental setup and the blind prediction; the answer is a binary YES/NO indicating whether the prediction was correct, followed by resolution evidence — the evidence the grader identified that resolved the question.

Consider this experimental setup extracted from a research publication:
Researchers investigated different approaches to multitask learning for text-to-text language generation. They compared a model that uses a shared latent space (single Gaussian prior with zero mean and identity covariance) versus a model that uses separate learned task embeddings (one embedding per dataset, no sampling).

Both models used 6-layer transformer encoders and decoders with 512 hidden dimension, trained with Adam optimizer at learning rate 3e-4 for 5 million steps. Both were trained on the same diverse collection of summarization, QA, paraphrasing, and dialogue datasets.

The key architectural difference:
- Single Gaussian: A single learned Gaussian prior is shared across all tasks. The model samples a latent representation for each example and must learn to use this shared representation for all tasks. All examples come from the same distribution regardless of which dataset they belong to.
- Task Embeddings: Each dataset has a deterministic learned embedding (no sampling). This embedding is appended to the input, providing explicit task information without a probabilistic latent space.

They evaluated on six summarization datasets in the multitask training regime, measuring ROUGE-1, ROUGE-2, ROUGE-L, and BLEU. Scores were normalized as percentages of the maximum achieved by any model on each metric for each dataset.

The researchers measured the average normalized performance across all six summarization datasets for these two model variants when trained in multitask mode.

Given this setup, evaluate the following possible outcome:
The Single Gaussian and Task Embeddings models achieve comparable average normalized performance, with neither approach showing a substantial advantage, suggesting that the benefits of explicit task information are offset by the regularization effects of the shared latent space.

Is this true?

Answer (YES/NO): YES